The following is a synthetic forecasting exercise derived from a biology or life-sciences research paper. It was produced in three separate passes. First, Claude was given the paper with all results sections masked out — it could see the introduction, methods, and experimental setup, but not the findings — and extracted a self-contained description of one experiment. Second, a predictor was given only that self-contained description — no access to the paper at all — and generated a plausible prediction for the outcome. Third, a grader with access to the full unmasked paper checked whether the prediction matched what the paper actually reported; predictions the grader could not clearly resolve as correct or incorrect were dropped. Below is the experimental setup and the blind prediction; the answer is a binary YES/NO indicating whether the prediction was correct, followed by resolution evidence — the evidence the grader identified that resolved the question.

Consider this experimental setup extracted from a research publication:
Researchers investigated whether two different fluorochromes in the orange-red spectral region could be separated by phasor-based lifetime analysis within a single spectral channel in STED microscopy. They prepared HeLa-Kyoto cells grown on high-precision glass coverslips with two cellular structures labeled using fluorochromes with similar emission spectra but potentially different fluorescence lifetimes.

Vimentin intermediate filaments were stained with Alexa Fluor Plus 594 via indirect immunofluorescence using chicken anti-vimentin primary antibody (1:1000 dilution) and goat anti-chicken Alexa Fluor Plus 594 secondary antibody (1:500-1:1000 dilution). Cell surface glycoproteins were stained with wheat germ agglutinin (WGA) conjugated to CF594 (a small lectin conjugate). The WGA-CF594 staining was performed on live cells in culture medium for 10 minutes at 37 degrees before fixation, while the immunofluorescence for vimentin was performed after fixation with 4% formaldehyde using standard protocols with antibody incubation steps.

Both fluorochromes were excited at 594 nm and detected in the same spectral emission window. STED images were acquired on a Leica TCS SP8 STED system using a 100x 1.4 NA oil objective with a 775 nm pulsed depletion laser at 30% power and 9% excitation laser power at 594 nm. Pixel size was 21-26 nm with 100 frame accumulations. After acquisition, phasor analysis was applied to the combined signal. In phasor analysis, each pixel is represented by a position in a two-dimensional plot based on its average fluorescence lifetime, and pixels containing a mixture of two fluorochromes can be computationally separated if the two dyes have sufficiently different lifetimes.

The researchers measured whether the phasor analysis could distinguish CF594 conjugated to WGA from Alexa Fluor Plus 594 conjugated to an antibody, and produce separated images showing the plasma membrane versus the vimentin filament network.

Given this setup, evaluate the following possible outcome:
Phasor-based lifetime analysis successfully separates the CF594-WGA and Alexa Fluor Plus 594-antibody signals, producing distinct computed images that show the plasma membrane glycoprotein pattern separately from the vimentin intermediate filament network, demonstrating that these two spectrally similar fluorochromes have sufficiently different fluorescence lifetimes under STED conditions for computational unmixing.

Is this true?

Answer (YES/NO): YES